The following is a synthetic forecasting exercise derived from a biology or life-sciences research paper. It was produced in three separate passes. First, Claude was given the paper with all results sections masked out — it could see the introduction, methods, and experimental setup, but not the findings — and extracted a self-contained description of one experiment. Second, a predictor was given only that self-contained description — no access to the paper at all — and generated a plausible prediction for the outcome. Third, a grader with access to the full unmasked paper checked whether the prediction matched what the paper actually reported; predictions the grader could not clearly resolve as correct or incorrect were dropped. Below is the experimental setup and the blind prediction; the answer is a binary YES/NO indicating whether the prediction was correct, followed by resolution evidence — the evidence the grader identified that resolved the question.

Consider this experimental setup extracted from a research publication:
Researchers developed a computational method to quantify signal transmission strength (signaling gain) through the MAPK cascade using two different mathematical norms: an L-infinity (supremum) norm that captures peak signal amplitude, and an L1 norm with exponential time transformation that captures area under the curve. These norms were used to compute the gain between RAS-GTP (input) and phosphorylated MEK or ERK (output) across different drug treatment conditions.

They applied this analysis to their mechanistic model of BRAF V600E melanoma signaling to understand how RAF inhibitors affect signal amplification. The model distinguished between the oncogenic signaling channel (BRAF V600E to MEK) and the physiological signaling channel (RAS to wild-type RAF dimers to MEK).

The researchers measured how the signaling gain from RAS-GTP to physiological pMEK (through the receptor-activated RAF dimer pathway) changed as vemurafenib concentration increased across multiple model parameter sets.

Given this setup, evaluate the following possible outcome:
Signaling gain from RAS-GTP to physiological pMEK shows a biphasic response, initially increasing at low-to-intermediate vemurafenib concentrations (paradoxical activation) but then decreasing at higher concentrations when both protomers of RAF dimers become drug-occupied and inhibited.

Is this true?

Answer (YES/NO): NO